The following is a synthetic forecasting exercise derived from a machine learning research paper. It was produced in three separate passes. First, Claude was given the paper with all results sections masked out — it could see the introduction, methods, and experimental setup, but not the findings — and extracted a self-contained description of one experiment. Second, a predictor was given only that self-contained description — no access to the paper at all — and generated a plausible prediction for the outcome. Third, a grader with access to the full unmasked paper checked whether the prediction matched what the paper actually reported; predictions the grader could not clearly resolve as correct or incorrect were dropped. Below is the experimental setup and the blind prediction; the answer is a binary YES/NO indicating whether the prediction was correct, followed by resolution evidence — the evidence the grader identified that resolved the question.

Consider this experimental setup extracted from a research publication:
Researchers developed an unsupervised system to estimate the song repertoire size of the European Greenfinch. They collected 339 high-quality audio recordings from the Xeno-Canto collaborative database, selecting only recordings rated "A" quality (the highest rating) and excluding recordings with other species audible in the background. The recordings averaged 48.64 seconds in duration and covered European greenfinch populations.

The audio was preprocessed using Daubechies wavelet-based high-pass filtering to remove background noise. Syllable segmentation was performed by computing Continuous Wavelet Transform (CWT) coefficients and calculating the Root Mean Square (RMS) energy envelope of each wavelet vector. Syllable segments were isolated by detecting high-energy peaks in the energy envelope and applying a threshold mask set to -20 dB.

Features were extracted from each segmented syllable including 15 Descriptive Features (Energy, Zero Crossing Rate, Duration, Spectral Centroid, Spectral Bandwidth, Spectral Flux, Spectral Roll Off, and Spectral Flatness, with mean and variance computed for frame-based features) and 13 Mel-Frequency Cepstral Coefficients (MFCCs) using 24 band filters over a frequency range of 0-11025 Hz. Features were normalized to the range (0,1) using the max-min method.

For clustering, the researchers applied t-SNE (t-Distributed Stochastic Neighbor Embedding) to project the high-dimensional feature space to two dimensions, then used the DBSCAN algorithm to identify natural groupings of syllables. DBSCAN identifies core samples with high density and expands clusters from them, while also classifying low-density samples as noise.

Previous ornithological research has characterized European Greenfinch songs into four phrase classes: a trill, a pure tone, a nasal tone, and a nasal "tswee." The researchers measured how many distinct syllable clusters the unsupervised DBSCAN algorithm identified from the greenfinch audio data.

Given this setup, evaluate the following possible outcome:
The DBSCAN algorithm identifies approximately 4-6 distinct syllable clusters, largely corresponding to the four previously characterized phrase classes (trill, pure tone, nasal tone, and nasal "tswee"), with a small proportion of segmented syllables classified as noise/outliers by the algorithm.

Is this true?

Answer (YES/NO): NO